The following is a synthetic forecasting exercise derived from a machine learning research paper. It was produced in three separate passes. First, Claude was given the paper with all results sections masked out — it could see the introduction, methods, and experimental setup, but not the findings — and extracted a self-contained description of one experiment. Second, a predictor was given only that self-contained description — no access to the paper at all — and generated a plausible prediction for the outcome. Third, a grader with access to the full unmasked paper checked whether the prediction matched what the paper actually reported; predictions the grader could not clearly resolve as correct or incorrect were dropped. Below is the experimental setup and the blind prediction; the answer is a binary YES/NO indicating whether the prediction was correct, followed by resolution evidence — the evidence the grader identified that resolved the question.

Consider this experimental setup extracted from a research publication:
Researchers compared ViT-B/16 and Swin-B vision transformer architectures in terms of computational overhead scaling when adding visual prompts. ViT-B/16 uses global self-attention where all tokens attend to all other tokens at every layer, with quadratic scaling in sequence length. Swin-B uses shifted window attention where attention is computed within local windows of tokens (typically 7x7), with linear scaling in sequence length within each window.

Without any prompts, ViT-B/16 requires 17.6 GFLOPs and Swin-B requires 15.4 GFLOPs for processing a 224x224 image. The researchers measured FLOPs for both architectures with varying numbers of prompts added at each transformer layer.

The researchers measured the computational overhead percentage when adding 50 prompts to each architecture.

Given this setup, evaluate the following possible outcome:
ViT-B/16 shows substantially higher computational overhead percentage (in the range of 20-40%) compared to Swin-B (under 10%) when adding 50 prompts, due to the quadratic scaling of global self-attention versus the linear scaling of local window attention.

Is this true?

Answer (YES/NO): NO